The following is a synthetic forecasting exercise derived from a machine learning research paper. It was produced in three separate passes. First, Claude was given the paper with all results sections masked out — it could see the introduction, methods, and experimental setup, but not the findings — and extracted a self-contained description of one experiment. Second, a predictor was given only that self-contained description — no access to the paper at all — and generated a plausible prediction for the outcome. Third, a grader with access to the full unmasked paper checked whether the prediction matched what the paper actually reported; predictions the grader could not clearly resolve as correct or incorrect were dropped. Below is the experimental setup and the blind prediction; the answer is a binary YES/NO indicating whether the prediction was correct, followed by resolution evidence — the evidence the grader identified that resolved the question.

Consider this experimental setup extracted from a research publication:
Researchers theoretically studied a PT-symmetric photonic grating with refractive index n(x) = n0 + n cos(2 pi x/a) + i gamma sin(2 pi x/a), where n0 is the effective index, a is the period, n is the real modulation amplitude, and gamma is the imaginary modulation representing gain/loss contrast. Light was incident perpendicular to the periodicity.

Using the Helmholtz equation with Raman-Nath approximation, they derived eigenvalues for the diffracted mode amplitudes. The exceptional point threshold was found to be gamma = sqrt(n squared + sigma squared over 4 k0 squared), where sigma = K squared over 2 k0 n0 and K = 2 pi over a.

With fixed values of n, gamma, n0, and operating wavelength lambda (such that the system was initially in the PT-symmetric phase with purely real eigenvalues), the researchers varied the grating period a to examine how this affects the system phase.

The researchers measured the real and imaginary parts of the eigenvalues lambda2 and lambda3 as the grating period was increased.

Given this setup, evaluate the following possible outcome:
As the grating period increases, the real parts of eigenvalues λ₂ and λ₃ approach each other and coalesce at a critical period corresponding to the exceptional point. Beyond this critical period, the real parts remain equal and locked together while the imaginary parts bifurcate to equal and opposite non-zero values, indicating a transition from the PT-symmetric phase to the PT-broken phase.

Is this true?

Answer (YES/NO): YES